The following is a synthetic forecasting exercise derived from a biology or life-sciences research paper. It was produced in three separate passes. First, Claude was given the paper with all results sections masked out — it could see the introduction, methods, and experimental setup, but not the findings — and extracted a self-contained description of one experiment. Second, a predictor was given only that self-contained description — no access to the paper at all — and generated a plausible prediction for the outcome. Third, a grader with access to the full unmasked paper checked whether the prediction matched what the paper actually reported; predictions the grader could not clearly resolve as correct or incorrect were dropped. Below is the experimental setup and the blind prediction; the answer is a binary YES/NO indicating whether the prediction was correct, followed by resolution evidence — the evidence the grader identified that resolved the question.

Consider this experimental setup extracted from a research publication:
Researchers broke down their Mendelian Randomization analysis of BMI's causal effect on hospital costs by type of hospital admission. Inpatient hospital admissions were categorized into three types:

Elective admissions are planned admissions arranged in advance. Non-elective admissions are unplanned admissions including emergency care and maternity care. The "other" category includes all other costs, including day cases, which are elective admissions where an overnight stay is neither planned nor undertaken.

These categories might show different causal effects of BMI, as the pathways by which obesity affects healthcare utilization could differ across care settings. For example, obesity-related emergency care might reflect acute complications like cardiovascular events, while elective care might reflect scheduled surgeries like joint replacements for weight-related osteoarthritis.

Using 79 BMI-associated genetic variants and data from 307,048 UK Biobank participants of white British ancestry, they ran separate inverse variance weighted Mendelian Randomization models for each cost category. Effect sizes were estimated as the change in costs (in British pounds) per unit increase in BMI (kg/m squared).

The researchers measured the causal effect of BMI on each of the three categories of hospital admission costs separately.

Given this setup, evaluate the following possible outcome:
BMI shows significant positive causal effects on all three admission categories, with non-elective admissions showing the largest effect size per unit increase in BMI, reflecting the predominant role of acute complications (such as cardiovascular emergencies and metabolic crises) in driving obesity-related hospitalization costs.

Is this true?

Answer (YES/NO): NO